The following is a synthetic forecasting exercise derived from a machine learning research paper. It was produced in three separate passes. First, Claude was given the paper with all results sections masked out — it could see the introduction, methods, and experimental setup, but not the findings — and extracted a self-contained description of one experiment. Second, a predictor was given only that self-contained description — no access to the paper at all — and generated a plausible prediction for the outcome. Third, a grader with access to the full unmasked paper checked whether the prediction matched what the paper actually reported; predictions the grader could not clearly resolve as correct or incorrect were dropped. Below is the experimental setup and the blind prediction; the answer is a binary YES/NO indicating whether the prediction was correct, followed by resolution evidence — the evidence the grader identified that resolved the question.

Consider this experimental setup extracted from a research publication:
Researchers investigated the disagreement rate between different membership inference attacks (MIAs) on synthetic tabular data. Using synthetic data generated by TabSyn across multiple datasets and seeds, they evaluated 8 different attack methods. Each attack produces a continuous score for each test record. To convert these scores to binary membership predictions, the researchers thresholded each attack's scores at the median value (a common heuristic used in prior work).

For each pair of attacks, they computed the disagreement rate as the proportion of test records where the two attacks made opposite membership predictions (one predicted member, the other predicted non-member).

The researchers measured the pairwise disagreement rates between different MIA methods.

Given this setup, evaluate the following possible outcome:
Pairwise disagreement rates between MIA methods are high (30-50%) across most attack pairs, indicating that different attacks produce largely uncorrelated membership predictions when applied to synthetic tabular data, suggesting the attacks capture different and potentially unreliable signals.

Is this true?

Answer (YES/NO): NO